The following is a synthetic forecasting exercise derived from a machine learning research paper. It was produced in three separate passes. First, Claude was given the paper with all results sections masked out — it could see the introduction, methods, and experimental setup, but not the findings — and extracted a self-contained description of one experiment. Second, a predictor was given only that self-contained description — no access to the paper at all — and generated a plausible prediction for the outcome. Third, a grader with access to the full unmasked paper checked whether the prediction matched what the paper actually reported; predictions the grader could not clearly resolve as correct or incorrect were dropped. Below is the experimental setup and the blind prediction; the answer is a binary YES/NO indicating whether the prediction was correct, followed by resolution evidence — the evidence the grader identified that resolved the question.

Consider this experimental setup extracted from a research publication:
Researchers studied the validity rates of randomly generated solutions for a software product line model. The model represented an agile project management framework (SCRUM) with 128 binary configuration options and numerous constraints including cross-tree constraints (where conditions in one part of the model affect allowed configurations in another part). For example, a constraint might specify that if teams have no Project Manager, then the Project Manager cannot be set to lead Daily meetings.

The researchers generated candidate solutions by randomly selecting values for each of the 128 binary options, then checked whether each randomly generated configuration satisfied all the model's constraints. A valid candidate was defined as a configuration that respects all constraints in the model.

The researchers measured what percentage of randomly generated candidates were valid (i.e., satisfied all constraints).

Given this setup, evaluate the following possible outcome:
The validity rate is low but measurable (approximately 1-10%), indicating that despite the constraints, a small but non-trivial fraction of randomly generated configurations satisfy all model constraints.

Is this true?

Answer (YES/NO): YES